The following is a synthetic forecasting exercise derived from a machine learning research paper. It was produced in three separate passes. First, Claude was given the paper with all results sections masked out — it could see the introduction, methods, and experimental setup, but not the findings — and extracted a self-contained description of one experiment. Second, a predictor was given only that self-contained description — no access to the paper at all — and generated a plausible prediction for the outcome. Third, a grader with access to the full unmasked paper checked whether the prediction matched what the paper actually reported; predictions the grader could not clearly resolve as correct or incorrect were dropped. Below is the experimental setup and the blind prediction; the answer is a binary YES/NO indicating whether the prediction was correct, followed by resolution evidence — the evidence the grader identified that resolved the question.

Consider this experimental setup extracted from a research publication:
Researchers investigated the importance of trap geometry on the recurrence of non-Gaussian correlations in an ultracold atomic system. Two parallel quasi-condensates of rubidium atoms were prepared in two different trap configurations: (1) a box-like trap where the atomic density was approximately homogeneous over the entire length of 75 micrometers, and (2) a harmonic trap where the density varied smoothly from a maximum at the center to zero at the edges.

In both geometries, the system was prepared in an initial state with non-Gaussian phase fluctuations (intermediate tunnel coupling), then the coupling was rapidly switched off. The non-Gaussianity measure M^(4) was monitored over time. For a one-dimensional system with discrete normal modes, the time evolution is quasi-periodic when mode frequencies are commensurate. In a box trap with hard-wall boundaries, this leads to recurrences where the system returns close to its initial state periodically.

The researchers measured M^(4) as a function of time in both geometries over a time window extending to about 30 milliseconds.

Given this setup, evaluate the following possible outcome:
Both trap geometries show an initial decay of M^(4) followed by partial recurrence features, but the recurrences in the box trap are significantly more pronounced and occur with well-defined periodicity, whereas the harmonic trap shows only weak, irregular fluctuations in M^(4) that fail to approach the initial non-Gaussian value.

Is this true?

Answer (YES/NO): NO